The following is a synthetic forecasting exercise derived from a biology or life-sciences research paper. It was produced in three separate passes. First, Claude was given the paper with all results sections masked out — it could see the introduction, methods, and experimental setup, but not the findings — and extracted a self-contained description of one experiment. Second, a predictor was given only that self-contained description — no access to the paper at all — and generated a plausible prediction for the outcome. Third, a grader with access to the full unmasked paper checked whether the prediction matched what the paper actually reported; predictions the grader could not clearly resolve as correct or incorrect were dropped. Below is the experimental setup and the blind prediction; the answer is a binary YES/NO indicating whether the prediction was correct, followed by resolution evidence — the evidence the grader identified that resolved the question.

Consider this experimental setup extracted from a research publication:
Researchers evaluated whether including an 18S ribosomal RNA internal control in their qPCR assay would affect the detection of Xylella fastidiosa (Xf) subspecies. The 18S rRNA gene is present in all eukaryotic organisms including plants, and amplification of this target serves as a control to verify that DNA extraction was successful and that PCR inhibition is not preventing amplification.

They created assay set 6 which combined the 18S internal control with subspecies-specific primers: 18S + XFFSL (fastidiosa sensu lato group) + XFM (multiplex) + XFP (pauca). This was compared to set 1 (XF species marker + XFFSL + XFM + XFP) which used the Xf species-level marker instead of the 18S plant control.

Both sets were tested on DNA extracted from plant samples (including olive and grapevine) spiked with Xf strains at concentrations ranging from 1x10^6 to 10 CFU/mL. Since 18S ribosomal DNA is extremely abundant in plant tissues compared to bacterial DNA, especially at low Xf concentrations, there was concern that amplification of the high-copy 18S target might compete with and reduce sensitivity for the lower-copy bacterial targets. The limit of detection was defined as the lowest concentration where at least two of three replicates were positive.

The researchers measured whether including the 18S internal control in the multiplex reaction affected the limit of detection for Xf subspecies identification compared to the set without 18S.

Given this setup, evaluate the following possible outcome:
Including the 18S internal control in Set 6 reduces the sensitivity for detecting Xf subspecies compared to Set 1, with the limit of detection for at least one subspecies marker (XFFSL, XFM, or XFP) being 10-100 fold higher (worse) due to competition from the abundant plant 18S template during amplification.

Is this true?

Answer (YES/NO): NO